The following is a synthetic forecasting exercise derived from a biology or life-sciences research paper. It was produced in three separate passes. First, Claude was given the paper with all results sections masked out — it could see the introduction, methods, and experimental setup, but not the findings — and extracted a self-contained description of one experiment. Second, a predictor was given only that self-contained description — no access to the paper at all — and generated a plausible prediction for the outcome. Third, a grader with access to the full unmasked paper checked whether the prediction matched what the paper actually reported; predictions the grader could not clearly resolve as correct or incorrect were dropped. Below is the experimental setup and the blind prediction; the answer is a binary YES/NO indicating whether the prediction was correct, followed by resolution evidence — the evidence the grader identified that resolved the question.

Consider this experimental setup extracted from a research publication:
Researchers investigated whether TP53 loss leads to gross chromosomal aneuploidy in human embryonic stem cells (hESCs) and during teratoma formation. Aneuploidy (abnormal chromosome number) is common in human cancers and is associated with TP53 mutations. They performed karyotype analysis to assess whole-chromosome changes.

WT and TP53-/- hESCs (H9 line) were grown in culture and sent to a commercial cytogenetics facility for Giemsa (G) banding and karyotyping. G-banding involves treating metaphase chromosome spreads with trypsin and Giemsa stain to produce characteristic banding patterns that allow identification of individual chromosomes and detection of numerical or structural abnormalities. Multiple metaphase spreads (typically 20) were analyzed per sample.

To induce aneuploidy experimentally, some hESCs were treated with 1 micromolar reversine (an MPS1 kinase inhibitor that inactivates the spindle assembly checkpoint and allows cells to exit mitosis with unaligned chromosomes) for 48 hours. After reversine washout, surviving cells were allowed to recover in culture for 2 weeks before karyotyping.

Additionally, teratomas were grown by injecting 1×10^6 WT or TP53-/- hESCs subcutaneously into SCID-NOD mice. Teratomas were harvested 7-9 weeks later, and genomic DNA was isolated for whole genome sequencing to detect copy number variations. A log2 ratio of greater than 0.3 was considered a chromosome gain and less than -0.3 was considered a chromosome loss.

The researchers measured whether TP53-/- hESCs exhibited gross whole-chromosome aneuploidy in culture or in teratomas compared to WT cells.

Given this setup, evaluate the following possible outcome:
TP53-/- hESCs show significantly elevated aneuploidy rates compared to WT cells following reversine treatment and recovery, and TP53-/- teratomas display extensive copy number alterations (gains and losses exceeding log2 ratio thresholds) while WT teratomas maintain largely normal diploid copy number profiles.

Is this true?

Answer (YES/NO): NO